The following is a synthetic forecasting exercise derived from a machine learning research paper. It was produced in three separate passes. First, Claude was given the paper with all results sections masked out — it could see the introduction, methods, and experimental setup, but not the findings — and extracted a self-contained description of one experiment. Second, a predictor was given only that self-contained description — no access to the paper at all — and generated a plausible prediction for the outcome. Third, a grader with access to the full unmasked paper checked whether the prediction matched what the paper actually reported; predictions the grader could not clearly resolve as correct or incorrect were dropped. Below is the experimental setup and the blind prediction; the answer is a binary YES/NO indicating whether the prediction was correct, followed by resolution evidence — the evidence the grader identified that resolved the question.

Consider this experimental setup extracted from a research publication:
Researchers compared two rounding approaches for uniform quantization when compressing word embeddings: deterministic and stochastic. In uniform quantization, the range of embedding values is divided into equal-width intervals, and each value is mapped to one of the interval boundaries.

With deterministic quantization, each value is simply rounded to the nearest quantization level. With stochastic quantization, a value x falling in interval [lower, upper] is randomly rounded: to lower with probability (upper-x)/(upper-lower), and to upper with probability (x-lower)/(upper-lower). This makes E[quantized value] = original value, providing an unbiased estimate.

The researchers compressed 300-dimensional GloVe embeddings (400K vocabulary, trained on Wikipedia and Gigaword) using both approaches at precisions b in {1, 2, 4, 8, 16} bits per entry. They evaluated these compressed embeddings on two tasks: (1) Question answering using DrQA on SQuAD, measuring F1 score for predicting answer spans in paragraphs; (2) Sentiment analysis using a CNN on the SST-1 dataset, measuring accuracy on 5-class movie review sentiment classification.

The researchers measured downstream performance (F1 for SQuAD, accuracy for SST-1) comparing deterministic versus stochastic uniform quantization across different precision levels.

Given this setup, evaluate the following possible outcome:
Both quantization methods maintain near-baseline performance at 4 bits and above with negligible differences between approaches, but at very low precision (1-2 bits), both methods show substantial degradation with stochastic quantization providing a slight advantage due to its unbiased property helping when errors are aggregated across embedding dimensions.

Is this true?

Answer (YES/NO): NO